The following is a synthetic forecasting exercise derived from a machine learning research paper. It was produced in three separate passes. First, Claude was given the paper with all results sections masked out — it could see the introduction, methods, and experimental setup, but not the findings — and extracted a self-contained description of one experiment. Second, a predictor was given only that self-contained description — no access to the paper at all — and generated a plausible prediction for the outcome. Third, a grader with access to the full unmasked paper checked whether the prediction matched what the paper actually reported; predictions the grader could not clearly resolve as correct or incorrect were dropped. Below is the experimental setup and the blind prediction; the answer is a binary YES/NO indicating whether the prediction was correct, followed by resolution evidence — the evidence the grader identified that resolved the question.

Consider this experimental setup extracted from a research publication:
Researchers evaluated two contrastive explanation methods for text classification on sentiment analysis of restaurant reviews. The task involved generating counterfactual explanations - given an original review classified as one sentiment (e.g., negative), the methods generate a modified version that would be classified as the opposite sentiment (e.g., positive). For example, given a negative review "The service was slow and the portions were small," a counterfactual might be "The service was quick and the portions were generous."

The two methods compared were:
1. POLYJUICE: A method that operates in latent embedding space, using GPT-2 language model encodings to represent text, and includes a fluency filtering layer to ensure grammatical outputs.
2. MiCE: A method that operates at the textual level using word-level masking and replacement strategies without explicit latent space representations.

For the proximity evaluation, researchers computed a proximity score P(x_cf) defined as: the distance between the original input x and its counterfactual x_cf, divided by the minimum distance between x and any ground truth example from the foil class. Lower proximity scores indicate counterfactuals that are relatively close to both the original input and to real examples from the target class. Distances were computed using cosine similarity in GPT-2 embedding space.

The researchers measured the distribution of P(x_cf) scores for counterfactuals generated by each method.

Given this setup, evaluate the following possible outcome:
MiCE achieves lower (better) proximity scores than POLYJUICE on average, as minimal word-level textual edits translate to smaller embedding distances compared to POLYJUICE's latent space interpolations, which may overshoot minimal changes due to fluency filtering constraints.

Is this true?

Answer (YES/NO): NO